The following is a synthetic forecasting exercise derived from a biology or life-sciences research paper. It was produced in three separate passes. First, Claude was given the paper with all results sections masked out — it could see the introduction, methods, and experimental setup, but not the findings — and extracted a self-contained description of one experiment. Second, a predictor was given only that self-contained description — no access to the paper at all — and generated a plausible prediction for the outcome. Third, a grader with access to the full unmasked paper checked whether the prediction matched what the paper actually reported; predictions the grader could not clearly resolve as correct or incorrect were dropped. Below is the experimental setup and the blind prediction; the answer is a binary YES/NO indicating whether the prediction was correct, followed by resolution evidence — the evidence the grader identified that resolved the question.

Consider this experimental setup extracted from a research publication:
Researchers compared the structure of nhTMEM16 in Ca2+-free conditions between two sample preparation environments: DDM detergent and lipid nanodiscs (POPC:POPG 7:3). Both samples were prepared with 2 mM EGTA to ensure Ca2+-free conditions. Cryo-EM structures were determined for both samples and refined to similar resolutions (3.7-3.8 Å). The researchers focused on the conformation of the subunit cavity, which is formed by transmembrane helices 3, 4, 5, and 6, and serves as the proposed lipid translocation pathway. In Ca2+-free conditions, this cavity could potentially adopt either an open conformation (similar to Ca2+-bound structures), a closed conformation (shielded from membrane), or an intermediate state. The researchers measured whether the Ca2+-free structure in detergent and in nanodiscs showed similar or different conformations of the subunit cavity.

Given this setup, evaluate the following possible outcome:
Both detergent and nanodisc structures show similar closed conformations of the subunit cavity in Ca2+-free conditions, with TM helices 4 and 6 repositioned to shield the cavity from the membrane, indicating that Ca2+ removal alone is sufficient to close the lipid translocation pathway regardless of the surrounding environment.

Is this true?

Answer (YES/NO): NO